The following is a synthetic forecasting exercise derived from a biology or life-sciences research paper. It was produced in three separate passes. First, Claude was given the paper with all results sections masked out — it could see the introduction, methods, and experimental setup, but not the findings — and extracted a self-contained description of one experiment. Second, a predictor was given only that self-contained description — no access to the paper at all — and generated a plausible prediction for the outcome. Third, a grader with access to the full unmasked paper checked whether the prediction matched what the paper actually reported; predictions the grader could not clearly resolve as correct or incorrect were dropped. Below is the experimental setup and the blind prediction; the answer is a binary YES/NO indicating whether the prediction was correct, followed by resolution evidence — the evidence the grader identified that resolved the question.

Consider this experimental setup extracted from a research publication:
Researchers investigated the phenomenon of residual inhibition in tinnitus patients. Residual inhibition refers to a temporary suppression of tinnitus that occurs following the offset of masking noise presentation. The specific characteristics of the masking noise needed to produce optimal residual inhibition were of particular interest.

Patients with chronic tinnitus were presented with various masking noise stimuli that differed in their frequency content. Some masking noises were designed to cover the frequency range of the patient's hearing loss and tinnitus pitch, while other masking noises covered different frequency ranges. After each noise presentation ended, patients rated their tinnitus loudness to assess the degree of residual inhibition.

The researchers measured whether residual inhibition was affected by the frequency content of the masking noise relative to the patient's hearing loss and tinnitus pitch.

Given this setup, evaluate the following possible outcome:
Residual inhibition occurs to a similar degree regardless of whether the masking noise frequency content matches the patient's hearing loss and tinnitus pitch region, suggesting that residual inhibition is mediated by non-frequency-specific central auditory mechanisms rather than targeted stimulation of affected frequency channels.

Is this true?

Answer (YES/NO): NO